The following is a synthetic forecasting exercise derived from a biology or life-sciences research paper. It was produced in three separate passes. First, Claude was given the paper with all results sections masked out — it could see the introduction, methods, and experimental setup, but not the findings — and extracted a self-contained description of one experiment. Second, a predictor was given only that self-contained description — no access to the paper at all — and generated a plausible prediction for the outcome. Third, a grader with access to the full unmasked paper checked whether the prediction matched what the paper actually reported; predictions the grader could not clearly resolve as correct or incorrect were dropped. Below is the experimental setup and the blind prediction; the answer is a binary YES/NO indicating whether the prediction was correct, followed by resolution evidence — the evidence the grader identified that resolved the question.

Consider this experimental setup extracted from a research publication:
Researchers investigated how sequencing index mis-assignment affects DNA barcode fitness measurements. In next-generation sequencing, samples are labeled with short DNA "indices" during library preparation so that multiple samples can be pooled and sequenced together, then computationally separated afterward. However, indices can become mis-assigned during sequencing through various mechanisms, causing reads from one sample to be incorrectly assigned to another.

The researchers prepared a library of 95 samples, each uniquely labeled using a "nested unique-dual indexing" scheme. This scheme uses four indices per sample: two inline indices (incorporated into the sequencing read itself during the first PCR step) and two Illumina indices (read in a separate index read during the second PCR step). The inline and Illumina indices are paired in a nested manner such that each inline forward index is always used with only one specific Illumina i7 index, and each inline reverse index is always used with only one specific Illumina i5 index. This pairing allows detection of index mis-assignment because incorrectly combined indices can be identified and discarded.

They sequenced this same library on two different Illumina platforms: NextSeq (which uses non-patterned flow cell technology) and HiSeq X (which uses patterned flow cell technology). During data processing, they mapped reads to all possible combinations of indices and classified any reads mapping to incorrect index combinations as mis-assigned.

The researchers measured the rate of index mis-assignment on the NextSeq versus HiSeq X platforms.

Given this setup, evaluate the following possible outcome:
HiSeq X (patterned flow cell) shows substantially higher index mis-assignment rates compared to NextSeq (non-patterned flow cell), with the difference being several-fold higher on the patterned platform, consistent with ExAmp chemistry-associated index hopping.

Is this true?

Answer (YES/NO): YES